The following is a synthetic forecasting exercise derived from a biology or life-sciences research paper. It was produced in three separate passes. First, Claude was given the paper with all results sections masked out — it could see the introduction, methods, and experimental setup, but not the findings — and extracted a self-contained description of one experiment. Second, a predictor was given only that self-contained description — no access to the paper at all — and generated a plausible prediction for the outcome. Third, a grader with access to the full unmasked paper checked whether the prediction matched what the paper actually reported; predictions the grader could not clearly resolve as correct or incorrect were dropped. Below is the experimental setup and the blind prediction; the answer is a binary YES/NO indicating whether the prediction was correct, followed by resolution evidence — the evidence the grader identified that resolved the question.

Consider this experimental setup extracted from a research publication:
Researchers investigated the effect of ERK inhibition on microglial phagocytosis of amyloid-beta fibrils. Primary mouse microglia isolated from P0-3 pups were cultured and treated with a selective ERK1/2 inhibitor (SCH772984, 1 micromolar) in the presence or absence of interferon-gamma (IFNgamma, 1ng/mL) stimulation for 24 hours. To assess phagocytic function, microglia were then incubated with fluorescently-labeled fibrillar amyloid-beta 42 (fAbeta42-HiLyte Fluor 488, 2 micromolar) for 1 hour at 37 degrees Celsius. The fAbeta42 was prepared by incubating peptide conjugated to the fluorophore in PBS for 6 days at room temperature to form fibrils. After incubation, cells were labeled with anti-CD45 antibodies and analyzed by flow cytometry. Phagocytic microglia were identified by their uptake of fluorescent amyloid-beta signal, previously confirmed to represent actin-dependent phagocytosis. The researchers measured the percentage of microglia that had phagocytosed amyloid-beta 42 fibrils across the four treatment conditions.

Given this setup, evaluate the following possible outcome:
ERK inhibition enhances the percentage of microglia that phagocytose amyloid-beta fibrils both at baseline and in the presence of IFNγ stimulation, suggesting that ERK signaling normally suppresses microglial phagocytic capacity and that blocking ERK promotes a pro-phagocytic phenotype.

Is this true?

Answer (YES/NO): NO